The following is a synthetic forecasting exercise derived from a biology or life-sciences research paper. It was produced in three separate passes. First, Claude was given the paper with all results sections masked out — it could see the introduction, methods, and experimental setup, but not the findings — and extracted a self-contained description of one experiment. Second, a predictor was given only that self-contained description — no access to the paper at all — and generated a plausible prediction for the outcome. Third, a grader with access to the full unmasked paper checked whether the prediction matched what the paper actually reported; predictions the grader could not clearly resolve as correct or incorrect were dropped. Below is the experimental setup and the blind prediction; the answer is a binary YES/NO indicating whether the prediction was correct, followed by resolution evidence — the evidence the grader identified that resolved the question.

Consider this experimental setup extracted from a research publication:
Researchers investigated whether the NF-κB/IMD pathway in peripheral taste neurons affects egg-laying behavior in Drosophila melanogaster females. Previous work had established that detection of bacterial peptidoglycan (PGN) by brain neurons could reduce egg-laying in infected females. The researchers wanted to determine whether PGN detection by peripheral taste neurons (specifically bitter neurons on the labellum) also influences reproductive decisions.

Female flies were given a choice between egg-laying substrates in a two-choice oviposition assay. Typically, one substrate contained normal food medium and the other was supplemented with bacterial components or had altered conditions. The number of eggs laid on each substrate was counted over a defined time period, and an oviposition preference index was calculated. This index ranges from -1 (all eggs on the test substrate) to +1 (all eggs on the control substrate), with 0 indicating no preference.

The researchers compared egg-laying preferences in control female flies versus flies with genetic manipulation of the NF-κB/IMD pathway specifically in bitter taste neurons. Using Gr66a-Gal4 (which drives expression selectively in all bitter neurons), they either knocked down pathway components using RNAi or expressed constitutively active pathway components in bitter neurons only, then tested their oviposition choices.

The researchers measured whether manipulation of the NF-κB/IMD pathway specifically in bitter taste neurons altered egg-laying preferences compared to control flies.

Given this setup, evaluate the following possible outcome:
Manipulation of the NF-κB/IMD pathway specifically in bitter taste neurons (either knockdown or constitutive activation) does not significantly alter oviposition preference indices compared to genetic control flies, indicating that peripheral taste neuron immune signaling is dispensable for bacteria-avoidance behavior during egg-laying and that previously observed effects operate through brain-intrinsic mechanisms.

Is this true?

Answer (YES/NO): NO